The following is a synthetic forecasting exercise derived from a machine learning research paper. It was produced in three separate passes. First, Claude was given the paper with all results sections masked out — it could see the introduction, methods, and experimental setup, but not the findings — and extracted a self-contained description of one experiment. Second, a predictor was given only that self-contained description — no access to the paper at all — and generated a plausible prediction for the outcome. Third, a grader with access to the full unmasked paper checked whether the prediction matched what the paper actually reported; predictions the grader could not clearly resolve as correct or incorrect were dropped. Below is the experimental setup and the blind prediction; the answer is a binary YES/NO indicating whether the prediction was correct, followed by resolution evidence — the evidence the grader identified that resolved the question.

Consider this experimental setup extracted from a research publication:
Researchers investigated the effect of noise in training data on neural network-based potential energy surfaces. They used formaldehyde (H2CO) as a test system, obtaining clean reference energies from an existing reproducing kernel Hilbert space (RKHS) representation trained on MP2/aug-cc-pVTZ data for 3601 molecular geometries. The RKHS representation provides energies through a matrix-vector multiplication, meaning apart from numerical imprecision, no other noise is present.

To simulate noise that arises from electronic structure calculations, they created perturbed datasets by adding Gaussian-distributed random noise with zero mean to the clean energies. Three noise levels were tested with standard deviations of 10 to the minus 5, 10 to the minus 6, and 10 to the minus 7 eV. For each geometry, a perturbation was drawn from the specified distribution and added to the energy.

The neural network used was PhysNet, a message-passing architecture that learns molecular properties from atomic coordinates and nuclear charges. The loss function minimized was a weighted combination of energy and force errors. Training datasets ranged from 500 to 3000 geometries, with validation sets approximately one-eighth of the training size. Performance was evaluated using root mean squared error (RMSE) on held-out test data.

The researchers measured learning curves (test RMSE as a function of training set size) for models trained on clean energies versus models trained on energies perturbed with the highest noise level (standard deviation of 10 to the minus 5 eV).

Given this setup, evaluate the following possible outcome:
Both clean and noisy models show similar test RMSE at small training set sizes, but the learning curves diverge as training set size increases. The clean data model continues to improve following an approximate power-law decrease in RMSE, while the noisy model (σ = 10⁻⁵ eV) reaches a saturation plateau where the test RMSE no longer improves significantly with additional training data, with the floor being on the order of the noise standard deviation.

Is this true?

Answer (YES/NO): NO